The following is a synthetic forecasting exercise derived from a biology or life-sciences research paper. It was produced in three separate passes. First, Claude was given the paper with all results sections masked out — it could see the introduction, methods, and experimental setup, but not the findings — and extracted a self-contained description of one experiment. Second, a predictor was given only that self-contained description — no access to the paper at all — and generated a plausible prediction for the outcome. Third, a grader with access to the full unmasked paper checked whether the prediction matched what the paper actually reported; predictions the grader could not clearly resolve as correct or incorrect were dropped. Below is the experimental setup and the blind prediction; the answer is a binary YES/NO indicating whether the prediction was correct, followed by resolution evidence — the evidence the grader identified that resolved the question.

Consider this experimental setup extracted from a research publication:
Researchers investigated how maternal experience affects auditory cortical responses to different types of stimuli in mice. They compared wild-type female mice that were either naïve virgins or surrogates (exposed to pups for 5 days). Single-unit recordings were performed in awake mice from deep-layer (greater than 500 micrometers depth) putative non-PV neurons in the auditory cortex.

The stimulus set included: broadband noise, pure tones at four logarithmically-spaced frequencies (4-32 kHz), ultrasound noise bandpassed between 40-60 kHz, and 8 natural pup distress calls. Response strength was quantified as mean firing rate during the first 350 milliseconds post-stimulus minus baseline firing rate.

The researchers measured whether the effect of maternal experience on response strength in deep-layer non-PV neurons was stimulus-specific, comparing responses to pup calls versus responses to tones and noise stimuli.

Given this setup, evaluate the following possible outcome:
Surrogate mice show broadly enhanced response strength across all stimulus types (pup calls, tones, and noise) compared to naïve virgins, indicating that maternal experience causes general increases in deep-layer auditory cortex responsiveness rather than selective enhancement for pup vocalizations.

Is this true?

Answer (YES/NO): NO